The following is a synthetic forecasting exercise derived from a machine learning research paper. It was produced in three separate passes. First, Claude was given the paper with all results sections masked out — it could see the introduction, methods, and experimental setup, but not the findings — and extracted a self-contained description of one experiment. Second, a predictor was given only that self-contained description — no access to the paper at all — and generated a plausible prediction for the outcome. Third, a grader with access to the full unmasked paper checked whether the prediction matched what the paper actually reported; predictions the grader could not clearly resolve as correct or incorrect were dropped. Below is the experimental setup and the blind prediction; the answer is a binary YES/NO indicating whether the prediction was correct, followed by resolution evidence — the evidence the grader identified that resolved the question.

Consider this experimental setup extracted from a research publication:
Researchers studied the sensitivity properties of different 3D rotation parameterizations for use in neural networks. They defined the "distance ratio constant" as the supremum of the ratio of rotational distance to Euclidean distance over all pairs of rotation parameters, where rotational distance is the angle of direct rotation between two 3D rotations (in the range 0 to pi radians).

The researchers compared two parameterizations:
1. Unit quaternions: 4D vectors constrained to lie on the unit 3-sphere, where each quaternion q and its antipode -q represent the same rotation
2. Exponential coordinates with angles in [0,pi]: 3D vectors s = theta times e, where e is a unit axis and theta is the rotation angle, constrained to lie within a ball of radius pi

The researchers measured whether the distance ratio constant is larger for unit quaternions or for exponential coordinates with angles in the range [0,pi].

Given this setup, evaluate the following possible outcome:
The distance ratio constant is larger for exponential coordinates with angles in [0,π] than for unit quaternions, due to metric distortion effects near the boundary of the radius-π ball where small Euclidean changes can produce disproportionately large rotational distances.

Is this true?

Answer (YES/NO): NO